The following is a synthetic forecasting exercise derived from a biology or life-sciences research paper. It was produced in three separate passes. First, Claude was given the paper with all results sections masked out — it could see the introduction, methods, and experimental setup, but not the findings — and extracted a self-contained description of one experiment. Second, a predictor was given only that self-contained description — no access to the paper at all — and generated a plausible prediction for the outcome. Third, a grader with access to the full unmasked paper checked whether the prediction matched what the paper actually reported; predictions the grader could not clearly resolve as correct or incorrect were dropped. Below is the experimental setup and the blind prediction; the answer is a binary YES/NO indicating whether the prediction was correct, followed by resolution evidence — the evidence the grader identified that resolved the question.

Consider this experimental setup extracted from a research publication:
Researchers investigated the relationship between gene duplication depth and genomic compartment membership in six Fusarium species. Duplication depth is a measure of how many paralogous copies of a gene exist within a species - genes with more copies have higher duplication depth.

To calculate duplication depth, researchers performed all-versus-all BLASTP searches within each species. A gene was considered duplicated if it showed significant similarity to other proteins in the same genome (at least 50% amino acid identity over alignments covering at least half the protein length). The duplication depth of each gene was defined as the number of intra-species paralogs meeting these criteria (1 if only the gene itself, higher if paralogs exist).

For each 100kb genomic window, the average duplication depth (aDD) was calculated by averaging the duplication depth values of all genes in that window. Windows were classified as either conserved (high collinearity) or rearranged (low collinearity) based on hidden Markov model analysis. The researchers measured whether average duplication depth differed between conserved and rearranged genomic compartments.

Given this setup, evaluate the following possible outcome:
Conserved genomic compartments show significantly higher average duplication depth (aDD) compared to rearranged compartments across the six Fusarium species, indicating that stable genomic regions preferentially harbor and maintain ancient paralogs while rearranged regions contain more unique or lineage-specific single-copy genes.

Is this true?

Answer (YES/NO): NO